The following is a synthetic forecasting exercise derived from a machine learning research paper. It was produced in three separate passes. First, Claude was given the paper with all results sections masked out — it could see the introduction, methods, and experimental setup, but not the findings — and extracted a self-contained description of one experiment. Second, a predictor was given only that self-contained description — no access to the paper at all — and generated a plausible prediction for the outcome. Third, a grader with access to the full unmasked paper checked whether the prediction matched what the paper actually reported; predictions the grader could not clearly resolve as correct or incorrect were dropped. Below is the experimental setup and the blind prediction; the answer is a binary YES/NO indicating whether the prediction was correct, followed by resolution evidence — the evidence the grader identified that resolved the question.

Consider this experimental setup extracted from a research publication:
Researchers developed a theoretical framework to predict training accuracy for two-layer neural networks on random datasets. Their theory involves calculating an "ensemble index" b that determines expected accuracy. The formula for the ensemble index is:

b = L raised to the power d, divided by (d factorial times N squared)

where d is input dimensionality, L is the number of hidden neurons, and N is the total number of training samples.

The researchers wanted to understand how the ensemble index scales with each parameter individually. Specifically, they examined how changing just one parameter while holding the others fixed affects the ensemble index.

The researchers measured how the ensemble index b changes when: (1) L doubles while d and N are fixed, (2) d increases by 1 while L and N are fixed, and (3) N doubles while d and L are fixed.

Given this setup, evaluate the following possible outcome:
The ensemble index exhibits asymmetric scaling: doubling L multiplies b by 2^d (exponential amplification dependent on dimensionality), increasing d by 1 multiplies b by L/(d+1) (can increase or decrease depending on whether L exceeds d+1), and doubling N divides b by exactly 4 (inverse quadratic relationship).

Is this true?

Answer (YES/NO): NO